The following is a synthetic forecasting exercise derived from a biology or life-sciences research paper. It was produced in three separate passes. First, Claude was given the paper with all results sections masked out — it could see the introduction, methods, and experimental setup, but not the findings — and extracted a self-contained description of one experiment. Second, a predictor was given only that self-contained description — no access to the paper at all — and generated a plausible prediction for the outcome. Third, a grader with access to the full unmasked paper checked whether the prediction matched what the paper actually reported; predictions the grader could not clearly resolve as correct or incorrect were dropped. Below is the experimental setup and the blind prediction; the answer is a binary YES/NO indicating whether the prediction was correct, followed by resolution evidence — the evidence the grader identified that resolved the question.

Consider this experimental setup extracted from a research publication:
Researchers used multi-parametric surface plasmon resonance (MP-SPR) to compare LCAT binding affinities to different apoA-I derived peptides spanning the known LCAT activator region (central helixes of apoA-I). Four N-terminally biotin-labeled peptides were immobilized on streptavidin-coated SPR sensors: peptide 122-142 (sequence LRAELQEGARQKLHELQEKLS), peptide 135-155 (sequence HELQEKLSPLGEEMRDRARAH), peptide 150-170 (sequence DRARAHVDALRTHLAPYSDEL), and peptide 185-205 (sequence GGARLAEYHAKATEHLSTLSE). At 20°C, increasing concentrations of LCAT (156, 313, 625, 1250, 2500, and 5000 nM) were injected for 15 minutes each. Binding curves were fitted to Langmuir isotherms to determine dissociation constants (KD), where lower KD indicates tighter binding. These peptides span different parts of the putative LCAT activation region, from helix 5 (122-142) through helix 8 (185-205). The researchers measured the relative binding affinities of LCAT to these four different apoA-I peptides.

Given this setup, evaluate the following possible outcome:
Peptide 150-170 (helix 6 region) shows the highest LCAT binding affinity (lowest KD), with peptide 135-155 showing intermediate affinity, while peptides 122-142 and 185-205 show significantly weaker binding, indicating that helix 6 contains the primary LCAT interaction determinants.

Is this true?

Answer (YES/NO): NO